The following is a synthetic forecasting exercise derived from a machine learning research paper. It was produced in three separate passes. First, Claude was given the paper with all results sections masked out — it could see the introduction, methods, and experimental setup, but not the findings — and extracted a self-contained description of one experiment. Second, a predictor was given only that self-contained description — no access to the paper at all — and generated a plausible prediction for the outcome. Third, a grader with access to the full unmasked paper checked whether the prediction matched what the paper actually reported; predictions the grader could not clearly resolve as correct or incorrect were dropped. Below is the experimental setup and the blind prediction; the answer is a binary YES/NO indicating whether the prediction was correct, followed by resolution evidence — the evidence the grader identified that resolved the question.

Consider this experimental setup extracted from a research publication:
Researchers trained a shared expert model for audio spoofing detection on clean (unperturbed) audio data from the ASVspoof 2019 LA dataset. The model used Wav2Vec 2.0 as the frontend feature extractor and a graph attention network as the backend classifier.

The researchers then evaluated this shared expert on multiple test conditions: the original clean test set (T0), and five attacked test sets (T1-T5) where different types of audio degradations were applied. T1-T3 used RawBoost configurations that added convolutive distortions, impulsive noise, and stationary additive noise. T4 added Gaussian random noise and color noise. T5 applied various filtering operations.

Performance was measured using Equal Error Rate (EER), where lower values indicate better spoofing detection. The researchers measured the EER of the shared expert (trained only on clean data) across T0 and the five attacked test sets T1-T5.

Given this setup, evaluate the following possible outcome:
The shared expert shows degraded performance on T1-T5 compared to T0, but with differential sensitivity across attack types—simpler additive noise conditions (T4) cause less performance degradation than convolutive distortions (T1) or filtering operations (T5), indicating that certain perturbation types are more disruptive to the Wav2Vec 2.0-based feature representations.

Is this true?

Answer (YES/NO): NO